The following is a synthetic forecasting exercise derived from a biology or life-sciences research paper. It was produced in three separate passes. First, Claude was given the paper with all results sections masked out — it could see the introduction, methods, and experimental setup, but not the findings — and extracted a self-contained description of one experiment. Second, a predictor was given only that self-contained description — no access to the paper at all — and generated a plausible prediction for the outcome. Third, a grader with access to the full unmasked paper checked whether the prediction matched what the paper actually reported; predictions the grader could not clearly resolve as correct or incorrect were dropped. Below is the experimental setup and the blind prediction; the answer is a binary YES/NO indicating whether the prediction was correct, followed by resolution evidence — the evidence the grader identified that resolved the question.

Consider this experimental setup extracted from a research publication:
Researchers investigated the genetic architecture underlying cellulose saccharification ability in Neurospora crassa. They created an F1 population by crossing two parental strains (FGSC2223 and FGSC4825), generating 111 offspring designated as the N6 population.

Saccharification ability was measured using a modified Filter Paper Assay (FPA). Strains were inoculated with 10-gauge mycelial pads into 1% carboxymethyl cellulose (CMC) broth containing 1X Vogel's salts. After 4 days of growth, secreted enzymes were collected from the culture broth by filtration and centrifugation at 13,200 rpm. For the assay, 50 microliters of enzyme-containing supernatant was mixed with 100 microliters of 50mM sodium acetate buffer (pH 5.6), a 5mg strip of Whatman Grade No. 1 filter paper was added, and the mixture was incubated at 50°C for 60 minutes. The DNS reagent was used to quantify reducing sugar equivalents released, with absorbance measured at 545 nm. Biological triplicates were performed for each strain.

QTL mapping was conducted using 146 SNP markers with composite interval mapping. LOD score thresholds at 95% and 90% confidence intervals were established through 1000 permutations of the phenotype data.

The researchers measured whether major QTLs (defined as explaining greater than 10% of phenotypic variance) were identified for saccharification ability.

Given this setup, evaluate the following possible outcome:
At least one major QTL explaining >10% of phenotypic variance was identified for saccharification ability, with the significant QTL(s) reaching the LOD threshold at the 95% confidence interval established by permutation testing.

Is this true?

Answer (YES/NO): NO